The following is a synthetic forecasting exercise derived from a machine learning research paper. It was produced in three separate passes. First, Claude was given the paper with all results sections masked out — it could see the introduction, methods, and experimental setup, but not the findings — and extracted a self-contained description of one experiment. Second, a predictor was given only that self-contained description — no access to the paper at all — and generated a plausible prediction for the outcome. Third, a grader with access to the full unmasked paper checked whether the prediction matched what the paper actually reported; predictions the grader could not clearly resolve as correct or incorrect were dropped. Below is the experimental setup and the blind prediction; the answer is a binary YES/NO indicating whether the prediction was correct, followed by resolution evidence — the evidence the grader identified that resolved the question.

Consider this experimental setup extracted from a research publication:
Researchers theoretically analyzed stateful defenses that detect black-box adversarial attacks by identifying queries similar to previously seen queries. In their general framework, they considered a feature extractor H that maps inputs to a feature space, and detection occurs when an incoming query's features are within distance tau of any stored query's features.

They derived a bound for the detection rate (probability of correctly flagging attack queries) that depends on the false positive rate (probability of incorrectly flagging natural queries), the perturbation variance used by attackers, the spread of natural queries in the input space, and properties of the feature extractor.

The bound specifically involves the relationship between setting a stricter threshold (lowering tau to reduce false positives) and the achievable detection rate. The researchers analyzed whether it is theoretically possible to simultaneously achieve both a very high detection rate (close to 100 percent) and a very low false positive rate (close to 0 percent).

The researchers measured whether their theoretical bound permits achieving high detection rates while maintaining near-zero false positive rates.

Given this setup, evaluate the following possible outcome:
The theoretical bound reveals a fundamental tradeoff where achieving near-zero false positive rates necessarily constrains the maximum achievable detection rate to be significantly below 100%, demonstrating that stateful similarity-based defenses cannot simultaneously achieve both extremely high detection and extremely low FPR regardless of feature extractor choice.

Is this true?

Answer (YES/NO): NO